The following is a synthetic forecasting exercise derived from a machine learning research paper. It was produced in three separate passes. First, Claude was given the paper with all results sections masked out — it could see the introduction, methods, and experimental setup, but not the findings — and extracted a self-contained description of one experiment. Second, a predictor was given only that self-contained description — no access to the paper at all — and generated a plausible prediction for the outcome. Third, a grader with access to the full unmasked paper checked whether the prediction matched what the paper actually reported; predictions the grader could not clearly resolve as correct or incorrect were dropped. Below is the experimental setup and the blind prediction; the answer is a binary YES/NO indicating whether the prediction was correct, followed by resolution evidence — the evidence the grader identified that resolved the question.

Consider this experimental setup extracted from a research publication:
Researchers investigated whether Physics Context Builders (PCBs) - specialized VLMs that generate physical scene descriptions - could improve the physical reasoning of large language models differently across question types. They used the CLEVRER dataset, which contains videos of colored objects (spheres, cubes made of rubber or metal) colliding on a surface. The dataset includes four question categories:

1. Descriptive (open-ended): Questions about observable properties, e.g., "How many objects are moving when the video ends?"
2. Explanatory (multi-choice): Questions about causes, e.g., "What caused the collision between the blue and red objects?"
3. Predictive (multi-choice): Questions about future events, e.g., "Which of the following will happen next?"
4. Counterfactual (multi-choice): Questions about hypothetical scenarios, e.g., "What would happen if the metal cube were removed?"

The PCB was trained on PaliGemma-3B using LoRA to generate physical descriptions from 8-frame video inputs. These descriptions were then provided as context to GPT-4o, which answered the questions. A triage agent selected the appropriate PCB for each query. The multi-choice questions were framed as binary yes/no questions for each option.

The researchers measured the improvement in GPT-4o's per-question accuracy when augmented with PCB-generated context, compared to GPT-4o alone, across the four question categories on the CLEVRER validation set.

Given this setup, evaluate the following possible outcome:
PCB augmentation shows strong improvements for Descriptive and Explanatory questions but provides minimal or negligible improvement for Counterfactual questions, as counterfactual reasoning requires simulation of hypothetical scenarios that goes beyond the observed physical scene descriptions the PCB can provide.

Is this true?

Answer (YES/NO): NO